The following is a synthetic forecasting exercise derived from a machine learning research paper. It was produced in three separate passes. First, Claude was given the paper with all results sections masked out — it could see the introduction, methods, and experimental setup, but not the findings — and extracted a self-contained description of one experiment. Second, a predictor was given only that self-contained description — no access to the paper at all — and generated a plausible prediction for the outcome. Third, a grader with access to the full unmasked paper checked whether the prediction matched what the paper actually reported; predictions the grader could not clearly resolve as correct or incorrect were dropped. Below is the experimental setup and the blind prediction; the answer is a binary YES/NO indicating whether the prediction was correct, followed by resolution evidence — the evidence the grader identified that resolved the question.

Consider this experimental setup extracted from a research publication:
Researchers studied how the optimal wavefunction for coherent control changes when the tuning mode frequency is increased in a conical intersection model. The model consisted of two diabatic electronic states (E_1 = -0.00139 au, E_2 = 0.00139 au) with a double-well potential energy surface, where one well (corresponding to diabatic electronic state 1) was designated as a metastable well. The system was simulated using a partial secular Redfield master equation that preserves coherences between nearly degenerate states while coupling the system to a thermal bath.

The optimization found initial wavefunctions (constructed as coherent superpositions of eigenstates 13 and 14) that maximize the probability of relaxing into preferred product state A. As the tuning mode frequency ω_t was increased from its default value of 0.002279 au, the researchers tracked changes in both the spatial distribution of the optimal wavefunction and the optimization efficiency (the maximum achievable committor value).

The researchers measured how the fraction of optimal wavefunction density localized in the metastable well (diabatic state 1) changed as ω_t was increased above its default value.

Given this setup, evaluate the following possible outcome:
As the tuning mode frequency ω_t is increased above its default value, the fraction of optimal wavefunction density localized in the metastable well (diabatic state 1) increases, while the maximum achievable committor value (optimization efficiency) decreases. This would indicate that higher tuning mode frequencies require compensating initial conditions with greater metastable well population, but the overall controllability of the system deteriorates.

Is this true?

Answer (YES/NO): YES